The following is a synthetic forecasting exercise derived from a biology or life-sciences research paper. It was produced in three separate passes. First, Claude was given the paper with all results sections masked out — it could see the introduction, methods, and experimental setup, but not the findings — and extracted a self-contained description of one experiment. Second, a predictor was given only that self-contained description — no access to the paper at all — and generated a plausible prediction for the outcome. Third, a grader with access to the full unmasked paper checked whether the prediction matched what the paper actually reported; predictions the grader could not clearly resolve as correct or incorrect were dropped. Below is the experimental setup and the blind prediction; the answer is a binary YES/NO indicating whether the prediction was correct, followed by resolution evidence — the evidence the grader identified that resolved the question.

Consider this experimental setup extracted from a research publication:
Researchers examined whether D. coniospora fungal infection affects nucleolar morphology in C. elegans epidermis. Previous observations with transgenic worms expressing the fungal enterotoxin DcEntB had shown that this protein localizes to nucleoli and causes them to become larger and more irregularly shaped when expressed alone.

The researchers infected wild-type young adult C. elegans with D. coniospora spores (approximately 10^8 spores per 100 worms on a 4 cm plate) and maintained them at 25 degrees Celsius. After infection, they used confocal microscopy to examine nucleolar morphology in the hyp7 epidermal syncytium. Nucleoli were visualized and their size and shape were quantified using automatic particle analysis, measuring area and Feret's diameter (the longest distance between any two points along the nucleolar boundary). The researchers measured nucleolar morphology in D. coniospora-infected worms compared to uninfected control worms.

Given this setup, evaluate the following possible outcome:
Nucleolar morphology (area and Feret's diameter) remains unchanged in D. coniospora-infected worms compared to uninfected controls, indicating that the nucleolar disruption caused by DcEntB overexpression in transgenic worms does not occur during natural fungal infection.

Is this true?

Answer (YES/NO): NO